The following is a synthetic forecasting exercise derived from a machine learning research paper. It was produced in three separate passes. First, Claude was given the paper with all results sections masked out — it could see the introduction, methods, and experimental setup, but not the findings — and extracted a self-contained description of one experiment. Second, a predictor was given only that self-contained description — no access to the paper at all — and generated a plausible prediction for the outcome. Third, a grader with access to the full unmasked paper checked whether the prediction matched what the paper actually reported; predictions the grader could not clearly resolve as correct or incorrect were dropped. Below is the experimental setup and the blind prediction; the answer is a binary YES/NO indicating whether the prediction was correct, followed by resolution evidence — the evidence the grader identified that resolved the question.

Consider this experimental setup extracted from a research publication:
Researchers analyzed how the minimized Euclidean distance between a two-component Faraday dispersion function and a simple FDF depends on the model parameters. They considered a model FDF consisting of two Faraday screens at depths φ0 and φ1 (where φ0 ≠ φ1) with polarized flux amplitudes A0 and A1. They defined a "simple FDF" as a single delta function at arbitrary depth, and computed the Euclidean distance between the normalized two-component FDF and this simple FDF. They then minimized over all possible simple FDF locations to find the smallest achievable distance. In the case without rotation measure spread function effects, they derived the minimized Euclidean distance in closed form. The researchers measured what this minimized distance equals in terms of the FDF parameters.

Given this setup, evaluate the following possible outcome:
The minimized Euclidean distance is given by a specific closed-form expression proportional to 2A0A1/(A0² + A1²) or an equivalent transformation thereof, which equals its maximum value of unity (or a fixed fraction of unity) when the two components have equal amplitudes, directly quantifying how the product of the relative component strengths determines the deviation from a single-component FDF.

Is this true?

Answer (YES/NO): NO